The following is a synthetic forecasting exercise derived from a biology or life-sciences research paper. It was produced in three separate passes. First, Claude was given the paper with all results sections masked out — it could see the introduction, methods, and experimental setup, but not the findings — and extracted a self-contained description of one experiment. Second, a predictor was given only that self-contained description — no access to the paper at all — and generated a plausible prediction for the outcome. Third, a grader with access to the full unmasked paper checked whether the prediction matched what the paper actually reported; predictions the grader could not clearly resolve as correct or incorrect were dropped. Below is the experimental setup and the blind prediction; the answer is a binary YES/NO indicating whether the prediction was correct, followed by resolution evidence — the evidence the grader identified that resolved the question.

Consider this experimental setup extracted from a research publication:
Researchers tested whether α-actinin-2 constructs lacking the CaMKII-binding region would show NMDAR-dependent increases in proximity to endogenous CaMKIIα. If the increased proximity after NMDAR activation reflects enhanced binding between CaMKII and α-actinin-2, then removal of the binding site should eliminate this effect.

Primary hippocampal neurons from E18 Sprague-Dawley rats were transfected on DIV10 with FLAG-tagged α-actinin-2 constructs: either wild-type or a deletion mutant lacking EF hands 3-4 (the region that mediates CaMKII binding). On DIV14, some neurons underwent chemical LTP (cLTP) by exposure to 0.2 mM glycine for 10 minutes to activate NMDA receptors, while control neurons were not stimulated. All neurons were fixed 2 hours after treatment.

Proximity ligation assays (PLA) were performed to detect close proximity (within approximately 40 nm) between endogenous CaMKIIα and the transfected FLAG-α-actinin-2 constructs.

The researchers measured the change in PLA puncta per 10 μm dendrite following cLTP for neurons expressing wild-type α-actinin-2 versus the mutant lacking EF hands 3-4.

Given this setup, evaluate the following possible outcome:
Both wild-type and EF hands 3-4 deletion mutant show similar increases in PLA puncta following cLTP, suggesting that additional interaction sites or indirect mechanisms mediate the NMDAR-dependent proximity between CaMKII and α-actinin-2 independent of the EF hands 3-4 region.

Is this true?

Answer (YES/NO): NO